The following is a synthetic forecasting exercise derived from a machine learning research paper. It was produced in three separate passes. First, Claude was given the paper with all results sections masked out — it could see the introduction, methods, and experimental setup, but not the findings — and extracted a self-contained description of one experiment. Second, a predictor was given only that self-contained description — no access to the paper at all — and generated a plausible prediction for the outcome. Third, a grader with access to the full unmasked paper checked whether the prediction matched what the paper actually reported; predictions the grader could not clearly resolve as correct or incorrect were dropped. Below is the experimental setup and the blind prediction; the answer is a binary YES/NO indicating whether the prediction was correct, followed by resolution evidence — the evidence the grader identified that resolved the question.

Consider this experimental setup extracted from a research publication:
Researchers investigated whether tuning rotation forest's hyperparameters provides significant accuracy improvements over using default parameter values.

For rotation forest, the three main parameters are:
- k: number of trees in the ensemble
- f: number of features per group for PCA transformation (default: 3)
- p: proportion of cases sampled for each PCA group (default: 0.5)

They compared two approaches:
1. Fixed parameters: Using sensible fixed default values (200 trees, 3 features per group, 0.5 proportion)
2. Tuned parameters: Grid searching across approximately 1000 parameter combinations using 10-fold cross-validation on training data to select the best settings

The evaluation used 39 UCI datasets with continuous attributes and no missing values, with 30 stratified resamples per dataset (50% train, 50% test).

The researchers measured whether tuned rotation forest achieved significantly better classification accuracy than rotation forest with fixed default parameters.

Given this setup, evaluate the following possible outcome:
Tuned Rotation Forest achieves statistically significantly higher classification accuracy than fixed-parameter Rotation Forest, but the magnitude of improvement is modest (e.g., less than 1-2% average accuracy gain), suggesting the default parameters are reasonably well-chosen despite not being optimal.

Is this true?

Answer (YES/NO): NO